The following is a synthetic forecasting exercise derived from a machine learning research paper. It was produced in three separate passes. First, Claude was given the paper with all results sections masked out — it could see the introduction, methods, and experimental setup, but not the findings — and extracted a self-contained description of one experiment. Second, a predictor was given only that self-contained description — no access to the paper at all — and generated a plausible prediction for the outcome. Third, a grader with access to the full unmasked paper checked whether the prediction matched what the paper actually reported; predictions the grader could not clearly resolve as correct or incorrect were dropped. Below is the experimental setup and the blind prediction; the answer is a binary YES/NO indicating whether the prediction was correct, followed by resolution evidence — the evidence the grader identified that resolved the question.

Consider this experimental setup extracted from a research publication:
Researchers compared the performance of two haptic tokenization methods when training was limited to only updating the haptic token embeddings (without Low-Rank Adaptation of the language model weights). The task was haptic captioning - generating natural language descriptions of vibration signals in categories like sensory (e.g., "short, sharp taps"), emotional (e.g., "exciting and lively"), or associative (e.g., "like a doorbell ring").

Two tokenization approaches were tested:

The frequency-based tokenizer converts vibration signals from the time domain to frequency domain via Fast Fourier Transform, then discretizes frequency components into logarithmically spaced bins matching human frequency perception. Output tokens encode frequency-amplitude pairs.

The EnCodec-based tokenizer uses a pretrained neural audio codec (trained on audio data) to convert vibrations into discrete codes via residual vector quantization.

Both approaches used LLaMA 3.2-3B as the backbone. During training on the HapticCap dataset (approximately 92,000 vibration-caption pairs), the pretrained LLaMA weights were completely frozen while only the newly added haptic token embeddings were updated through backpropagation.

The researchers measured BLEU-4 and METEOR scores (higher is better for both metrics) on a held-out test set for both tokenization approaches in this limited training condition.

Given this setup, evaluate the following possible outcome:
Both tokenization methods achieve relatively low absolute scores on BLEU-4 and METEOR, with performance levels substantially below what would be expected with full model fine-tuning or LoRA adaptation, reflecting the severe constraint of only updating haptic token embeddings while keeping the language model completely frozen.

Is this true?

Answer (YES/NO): YES